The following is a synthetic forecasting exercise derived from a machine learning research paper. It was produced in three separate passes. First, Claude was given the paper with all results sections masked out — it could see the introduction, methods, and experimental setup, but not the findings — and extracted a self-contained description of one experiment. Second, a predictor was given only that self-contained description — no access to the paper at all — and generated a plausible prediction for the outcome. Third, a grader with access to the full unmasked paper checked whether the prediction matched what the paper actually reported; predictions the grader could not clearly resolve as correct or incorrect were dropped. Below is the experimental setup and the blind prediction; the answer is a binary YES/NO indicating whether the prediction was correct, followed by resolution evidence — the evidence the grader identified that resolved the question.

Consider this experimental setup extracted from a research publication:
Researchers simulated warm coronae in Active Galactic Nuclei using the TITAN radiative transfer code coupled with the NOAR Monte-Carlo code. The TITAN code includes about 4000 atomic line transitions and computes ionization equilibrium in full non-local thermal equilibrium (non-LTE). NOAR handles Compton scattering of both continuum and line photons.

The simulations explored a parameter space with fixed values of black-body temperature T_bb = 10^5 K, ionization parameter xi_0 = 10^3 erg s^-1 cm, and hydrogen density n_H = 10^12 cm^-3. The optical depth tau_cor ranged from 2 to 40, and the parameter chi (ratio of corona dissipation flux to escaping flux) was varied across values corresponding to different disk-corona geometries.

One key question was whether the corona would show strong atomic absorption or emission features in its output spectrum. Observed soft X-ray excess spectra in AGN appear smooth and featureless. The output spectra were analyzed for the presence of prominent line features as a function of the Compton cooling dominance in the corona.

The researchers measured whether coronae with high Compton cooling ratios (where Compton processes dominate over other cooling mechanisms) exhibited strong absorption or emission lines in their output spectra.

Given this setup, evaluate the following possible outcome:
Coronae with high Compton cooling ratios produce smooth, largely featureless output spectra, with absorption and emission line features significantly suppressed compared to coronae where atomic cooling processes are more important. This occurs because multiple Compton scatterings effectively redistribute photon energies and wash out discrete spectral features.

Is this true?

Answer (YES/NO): YES